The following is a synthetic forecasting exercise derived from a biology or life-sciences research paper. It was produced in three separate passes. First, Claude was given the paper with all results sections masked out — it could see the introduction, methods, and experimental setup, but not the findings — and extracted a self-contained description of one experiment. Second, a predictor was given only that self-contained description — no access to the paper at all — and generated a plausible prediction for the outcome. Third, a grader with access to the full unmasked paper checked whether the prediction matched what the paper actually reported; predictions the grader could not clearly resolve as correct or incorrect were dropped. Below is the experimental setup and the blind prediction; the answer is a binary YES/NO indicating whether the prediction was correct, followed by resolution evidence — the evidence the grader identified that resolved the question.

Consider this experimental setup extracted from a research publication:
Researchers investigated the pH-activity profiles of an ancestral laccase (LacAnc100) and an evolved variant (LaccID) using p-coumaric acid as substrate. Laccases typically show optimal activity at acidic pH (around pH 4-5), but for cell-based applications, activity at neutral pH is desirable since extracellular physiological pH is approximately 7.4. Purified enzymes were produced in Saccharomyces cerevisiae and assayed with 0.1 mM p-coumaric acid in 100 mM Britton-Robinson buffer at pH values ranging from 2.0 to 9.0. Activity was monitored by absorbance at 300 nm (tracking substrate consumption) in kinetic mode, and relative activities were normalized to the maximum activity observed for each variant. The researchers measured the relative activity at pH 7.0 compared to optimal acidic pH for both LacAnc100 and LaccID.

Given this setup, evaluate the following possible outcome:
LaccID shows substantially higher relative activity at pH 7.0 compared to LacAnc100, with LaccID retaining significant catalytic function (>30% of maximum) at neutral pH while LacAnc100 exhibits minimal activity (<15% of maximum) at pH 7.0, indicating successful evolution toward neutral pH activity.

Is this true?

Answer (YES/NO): NO